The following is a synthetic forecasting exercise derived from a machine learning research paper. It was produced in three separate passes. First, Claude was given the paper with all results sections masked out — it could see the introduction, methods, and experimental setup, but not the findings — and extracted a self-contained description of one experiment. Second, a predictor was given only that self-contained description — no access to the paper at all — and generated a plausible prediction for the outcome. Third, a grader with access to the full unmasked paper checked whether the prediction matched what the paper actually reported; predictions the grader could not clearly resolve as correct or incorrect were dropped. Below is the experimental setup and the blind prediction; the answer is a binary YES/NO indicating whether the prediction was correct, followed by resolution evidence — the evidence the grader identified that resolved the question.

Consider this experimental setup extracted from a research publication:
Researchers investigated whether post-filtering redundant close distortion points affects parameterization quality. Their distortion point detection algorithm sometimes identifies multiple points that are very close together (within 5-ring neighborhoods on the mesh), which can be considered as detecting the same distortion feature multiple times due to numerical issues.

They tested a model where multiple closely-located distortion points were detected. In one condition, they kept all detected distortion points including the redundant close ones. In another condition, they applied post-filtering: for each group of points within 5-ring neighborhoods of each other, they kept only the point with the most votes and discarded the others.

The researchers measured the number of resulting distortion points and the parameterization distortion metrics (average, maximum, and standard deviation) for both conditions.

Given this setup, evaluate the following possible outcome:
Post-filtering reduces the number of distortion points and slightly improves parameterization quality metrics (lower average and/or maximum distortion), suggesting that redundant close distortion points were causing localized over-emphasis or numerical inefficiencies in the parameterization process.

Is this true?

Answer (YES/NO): NO